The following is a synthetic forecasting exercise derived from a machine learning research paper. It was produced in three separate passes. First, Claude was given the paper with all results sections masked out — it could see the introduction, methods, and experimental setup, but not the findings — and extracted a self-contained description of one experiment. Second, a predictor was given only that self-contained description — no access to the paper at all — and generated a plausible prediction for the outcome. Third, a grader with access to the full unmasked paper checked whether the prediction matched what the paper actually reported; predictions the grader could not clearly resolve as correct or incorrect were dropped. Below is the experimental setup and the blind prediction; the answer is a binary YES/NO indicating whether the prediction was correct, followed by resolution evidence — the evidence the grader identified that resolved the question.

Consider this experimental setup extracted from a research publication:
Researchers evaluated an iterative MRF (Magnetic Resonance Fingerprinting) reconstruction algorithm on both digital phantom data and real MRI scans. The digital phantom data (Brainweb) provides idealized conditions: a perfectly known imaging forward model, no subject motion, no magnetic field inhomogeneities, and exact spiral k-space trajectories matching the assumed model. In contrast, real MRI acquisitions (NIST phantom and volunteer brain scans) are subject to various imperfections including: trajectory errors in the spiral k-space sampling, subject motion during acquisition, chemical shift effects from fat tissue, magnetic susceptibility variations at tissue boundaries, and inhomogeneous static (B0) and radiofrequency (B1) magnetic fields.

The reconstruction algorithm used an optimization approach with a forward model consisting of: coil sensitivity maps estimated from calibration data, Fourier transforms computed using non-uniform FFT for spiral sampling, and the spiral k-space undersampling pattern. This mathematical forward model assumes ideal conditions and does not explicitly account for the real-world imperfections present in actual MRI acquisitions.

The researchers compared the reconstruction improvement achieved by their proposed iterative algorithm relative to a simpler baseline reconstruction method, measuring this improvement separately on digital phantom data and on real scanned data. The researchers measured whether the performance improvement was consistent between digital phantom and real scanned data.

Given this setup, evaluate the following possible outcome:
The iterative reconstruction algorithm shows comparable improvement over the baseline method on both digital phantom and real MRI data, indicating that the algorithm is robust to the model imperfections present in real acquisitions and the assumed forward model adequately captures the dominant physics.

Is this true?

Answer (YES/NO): NO